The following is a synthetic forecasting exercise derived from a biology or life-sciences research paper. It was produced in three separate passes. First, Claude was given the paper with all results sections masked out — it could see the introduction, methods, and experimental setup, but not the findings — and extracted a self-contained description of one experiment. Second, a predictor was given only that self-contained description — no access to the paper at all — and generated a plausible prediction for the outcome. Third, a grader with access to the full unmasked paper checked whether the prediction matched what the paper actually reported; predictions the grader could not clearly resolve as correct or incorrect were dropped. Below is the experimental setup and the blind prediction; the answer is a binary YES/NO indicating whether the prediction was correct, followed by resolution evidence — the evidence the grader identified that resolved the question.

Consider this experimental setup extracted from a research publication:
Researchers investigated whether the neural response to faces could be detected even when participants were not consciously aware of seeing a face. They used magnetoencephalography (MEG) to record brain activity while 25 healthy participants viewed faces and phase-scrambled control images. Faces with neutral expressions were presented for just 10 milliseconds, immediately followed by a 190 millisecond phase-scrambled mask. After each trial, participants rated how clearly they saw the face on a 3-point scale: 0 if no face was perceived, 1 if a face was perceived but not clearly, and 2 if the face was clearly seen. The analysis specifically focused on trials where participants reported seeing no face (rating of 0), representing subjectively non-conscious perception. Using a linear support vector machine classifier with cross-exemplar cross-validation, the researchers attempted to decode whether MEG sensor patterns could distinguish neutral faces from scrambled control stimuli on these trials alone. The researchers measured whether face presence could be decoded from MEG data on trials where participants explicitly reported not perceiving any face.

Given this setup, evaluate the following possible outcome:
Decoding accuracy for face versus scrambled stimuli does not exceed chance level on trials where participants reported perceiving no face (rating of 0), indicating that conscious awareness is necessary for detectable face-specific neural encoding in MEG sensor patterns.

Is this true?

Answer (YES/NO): NO